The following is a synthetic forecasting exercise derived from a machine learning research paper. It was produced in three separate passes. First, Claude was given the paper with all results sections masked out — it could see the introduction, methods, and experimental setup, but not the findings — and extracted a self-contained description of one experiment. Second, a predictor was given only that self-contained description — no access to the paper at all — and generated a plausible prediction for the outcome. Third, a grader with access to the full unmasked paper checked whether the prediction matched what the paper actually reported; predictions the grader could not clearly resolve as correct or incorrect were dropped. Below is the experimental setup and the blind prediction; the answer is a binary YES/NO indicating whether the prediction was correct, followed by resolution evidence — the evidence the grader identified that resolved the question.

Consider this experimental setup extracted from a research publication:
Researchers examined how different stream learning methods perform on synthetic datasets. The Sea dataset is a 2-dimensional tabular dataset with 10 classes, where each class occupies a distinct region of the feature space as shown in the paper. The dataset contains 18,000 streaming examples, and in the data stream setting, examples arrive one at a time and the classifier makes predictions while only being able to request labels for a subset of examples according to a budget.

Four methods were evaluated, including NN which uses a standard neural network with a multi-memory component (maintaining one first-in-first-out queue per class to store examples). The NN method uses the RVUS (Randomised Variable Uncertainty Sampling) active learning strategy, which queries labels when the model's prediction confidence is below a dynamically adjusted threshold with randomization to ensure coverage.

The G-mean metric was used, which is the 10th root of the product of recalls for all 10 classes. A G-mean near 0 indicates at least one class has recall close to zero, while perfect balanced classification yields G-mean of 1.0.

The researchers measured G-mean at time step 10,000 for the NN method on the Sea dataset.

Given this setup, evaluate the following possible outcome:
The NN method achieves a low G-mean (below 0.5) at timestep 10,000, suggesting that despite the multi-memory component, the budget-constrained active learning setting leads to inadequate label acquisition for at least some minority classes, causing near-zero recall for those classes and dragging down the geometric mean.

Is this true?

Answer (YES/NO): YES